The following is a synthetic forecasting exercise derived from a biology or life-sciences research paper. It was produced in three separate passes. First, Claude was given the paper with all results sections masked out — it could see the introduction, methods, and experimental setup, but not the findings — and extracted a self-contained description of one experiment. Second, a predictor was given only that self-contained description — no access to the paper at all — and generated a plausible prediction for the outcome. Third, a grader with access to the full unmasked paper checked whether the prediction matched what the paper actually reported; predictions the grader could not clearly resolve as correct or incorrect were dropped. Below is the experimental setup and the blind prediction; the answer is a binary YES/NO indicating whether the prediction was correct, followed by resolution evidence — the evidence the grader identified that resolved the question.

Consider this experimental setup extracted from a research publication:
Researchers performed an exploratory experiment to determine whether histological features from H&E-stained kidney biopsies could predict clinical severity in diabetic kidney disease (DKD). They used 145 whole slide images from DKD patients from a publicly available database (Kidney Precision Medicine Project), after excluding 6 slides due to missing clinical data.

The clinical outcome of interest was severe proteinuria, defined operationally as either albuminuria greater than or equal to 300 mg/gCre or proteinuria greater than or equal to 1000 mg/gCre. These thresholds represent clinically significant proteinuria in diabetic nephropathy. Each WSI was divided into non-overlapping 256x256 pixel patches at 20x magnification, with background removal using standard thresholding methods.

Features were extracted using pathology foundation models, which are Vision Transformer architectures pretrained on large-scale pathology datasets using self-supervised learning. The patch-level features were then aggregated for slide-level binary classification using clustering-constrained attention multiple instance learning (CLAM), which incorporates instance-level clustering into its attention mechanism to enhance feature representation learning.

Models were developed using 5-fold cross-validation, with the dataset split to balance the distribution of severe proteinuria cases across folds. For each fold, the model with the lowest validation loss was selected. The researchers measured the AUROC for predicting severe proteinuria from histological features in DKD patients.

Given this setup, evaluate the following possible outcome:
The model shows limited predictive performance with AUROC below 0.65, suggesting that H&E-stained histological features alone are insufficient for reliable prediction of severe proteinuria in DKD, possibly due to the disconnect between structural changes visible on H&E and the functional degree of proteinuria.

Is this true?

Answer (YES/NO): NO